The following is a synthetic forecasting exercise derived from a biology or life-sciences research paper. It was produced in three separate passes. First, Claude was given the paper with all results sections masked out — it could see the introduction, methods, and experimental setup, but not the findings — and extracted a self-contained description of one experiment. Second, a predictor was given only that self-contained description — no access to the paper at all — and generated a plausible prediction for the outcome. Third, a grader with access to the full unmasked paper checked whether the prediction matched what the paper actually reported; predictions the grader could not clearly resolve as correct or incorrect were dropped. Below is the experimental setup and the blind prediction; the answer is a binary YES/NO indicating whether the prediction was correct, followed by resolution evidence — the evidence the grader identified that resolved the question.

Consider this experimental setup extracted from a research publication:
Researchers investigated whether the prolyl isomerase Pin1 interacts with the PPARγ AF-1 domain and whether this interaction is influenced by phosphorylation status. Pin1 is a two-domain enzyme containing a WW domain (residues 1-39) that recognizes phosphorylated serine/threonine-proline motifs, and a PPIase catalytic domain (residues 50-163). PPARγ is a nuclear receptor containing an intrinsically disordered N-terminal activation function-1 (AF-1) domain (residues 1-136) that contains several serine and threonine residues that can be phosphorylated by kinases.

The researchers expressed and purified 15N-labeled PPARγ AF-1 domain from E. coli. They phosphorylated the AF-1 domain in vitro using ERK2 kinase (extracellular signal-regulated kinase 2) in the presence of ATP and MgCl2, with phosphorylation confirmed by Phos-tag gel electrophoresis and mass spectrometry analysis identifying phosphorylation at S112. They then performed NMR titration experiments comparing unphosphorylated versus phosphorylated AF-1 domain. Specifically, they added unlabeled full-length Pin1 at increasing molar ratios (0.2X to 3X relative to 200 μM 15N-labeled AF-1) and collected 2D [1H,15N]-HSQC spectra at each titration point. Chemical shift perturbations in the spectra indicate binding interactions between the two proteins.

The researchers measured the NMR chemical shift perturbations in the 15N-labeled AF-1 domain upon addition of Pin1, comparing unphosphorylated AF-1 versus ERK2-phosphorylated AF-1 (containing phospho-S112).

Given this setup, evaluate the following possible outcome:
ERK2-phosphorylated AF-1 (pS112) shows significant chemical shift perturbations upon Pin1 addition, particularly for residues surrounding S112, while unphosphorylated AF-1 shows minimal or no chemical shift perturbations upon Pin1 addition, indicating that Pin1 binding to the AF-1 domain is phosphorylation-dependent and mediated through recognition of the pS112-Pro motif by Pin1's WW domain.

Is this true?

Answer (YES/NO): NO